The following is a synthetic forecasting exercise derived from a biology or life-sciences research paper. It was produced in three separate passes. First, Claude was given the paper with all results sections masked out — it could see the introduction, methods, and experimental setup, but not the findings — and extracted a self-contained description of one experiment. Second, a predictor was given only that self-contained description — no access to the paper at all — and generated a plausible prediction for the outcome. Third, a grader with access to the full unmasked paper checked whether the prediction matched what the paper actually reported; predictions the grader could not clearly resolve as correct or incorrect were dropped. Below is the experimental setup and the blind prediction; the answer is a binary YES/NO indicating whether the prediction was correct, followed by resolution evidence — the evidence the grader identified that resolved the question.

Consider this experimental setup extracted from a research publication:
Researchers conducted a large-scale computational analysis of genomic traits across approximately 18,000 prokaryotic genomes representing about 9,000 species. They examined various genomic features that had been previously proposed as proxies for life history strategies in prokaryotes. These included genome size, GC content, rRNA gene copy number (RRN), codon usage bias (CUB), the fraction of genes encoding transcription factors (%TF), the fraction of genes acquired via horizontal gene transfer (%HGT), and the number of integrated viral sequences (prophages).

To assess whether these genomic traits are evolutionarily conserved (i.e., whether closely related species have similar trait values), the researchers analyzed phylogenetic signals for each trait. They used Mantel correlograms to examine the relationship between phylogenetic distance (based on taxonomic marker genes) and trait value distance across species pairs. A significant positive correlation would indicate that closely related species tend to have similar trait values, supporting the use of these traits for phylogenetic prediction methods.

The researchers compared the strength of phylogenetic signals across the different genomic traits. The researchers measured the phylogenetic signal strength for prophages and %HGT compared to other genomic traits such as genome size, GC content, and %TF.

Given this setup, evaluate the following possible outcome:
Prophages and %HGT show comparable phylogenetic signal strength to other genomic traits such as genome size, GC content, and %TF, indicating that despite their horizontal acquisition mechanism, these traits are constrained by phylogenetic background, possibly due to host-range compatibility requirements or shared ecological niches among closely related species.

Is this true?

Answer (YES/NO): NO